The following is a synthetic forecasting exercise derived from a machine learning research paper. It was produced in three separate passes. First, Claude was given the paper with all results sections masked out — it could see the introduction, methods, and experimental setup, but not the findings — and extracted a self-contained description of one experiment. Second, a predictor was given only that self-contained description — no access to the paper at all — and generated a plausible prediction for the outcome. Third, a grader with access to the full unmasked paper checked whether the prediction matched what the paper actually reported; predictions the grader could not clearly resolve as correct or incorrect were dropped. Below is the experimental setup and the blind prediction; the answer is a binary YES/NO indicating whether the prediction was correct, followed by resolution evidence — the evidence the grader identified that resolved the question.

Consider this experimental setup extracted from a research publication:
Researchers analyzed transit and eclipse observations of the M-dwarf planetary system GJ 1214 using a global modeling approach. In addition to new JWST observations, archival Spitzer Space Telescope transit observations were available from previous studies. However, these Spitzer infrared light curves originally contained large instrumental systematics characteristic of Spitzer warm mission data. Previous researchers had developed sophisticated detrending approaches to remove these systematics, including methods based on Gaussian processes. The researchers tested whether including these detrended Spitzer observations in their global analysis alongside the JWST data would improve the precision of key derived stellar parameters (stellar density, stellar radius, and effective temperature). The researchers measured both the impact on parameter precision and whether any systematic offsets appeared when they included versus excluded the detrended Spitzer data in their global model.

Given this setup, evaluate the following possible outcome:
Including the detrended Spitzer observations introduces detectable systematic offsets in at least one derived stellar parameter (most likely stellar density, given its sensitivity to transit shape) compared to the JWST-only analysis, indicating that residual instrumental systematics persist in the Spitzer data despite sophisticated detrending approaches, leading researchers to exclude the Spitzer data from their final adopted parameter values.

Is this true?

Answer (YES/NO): YES